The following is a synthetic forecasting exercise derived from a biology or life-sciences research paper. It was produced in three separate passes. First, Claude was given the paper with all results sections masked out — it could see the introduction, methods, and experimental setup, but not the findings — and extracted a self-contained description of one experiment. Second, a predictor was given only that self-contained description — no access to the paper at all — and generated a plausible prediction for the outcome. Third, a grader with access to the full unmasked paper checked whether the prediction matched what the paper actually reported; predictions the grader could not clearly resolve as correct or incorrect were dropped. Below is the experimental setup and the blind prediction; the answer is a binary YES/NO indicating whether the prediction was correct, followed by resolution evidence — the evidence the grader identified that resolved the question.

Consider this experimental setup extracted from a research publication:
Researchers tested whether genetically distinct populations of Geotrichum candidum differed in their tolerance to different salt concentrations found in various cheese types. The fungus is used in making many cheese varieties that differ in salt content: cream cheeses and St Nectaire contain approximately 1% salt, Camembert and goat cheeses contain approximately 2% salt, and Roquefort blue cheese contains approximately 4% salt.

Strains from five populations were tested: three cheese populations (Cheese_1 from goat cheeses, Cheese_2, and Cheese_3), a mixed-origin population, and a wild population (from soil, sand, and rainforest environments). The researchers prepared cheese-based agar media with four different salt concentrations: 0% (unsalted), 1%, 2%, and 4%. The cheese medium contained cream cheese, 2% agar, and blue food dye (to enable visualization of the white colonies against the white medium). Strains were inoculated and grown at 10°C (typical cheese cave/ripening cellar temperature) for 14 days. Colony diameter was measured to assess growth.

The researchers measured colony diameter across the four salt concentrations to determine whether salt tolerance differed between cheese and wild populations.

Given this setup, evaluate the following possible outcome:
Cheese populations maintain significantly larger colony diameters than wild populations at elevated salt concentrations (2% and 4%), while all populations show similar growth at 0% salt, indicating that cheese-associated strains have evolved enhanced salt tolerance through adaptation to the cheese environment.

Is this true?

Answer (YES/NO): NO